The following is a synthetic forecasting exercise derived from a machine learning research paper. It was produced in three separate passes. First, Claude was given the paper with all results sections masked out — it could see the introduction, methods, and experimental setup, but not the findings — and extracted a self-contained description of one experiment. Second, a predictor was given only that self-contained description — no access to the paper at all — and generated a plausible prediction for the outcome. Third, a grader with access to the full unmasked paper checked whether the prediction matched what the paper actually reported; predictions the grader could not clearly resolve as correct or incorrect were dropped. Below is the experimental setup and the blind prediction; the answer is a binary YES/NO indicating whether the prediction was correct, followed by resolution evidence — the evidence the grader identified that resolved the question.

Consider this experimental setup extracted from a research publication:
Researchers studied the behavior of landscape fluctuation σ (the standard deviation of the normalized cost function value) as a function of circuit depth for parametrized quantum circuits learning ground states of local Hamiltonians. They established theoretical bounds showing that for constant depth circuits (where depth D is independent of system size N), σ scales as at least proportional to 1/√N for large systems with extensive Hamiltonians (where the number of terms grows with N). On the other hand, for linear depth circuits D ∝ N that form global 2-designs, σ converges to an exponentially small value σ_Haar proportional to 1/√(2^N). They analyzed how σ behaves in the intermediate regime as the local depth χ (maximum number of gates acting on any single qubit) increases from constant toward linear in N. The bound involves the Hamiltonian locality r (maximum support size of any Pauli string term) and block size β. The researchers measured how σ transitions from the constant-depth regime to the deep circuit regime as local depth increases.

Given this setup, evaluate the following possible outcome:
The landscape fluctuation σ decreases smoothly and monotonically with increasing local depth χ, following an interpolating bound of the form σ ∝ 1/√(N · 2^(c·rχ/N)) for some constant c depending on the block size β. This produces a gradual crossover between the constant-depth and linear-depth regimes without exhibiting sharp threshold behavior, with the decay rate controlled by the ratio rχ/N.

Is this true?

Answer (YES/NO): NO